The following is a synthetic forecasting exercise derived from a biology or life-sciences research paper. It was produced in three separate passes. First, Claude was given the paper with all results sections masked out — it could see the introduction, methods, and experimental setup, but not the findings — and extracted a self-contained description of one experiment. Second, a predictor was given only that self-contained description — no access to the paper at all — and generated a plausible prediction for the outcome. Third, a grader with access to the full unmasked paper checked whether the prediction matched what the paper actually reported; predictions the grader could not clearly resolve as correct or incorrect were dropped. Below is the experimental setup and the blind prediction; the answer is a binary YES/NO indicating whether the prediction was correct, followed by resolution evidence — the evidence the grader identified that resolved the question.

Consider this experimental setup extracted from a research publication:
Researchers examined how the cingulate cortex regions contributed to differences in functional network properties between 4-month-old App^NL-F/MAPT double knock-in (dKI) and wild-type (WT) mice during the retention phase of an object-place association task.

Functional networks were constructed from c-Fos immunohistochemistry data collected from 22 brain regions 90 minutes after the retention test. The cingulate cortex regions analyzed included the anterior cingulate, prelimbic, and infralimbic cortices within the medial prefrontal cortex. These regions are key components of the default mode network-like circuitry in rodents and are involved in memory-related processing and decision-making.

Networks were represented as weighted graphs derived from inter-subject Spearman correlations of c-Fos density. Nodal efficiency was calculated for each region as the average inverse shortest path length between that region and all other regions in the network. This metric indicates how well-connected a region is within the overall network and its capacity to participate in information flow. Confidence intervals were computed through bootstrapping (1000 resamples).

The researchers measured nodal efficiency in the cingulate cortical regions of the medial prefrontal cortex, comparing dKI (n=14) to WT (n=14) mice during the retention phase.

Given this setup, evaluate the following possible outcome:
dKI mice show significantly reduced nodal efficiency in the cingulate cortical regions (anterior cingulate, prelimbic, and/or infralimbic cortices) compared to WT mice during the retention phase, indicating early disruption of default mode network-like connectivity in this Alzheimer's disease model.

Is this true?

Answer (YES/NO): YES